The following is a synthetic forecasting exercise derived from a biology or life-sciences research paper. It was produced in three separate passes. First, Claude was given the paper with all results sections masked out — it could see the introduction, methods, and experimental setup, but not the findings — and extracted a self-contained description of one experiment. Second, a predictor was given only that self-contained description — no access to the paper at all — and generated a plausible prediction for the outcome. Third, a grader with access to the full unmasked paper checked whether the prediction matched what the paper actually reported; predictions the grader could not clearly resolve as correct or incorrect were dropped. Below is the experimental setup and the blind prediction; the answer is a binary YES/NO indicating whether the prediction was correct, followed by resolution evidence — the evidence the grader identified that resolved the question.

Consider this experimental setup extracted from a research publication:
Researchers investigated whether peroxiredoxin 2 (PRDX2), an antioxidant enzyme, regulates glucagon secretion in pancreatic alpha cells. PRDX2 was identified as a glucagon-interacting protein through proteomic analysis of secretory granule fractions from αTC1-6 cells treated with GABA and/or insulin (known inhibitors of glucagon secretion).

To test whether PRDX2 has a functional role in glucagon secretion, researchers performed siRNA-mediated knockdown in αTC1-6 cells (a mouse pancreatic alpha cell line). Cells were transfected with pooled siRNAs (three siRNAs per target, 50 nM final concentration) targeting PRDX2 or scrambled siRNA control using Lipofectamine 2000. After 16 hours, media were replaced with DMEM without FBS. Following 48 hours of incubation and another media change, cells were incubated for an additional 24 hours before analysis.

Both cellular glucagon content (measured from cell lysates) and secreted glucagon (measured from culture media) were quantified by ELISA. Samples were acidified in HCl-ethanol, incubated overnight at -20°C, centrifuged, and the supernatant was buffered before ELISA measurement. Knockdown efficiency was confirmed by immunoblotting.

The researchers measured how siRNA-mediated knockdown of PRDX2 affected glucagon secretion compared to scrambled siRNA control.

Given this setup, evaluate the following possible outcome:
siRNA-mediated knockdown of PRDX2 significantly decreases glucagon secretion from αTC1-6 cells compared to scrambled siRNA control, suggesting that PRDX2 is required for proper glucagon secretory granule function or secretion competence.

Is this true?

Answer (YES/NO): YES